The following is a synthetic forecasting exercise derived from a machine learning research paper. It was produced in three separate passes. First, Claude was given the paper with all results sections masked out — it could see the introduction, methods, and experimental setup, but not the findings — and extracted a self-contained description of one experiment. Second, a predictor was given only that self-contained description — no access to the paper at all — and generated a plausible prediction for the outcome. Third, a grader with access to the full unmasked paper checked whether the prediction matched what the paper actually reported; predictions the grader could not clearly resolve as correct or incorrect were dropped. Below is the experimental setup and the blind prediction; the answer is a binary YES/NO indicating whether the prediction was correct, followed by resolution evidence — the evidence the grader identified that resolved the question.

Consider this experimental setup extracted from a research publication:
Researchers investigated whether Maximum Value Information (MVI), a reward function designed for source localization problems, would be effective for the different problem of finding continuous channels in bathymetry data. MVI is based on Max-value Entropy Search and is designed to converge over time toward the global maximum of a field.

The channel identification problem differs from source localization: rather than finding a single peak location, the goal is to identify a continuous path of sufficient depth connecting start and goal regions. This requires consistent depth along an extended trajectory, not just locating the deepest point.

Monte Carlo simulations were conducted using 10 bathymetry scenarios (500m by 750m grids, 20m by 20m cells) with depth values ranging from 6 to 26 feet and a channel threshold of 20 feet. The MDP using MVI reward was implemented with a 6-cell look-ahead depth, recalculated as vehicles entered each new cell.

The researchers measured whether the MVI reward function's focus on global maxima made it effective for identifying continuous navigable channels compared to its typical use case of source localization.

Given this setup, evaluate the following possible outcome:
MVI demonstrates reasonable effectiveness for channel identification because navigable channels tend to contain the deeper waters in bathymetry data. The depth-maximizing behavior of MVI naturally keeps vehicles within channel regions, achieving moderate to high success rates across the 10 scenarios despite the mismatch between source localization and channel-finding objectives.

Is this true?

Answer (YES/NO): NO